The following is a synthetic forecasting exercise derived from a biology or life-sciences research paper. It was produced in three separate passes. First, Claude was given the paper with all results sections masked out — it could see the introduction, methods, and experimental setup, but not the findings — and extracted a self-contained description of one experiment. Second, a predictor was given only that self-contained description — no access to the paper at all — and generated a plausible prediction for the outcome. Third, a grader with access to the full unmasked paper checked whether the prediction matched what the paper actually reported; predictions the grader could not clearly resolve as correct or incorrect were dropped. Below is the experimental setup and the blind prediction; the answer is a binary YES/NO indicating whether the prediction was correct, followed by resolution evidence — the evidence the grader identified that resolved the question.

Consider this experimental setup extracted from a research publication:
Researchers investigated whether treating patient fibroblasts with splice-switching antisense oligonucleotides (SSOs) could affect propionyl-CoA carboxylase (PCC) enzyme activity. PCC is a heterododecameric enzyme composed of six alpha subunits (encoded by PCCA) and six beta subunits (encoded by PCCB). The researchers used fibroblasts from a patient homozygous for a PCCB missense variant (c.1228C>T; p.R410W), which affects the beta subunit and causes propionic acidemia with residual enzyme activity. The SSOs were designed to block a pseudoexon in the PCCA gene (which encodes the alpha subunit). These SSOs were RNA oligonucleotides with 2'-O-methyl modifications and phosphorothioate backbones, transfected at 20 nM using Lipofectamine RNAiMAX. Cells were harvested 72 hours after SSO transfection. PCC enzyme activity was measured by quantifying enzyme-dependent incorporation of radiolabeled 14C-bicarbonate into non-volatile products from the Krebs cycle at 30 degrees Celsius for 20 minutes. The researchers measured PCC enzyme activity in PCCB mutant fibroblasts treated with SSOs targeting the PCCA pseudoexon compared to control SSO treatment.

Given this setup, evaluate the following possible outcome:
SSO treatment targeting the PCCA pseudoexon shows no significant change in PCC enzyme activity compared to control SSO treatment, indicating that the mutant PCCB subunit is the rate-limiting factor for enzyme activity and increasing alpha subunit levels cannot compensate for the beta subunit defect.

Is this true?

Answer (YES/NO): NO